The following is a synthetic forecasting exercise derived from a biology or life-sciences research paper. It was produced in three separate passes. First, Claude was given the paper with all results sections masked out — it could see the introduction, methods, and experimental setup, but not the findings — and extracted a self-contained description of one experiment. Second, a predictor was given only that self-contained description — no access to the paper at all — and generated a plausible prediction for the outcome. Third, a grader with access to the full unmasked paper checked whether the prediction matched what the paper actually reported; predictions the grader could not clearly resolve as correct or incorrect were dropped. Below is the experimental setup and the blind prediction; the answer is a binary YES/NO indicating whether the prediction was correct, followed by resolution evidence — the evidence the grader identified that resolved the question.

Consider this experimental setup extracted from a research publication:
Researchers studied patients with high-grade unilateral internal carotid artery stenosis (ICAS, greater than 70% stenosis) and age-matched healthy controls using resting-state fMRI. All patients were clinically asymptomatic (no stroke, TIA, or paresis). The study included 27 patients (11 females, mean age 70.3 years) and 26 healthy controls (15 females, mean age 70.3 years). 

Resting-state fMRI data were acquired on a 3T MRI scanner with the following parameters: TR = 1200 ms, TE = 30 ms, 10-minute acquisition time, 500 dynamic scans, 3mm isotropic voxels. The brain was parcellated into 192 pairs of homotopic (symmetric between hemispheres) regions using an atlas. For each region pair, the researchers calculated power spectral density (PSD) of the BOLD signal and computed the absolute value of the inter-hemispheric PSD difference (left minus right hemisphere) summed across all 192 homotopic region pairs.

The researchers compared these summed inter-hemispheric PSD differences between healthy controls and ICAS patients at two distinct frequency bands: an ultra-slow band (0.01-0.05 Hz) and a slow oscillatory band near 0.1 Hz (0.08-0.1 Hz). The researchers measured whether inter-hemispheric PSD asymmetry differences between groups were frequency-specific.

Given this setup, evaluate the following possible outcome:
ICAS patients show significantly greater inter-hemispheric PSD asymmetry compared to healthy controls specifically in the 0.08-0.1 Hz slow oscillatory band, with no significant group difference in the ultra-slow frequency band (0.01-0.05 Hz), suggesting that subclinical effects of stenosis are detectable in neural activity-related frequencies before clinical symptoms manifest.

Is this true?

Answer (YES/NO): YES